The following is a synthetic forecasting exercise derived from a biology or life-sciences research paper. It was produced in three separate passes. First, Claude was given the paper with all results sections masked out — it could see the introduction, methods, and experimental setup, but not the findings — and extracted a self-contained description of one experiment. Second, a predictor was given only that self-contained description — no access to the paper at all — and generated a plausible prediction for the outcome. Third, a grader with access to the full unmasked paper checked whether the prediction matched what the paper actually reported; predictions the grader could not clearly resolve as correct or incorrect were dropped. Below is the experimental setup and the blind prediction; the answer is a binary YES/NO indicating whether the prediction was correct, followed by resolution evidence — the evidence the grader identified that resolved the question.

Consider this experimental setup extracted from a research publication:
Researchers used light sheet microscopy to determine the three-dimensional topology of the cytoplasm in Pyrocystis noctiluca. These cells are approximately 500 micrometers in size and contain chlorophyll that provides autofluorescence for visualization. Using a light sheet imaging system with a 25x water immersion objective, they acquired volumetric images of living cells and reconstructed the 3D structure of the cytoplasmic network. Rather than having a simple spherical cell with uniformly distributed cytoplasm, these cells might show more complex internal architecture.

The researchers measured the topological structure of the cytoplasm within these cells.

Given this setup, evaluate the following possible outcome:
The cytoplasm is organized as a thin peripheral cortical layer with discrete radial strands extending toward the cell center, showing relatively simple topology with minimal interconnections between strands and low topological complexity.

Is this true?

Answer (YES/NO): NO